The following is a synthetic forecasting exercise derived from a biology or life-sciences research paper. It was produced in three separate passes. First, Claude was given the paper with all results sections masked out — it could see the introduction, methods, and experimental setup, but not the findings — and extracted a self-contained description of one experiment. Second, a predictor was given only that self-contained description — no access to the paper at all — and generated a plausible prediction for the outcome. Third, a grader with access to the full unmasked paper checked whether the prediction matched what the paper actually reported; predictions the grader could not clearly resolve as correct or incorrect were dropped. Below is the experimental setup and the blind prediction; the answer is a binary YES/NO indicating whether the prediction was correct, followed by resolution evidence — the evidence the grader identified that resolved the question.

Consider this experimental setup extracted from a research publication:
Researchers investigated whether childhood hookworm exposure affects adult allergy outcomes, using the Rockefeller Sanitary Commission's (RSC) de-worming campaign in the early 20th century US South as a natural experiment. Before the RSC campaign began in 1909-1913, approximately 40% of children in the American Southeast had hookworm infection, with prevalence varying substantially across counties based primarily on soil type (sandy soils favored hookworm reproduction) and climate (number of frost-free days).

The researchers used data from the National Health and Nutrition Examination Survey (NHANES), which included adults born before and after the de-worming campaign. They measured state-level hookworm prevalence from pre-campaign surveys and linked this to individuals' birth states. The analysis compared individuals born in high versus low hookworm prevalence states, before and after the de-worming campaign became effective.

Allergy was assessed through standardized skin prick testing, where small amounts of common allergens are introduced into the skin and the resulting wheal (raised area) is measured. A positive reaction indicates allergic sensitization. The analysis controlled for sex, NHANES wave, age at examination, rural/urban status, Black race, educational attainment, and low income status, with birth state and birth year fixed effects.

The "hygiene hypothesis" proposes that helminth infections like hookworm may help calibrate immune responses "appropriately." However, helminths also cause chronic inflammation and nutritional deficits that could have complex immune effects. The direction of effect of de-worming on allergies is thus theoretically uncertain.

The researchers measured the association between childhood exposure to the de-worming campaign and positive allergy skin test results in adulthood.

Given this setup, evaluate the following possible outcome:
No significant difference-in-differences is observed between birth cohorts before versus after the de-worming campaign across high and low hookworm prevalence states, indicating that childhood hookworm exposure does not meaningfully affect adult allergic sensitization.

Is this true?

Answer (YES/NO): NO